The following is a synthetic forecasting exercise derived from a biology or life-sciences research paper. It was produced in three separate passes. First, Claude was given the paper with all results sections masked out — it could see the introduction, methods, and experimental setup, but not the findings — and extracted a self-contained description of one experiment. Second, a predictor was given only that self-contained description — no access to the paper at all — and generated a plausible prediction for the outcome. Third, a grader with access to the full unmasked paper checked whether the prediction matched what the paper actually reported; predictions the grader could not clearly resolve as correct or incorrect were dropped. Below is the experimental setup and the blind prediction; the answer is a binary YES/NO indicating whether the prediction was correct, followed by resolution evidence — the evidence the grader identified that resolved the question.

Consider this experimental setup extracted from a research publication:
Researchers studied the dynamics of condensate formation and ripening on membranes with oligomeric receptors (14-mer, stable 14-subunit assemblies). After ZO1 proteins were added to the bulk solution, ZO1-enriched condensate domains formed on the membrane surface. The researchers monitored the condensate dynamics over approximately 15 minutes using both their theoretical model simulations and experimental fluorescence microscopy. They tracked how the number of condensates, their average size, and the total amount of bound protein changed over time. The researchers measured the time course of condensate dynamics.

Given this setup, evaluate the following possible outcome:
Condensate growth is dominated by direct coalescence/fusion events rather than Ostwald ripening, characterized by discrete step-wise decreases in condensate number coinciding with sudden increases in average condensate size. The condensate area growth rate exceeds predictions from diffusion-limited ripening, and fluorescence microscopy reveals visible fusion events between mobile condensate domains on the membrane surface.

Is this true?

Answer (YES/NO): NO